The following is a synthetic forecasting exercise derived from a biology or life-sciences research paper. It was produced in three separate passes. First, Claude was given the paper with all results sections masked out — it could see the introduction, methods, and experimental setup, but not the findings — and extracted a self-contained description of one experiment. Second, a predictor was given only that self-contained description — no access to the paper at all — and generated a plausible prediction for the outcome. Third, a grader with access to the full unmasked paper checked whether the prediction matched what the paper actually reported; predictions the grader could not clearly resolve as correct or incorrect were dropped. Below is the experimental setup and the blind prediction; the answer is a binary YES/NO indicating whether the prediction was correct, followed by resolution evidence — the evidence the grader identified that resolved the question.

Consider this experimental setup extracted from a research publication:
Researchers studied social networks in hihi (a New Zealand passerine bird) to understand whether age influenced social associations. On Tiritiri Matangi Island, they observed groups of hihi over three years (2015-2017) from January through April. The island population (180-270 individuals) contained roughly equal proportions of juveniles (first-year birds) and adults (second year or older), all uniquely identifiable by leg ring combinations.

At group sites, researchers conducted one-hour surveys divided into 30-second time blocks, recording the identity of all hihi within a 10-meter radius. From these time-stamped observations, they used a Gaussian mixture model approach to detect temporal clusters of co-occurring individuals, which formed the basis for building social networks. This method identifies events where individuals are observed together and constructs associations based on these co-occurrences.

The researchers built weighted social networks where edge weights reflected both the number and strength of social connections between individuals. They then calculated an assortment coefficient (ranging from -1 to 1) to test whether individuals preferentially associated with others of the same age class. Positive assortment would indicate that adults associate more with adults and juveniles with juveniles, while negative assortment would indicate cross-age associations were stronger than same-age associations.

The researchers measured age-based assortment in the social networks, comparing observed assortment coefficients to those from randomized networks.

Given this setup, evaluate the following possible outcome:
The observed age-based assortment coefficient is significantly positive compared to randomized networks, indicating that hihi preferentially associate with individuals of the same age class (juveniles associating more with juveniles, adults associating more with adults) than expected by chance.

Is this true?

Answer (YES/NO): YES